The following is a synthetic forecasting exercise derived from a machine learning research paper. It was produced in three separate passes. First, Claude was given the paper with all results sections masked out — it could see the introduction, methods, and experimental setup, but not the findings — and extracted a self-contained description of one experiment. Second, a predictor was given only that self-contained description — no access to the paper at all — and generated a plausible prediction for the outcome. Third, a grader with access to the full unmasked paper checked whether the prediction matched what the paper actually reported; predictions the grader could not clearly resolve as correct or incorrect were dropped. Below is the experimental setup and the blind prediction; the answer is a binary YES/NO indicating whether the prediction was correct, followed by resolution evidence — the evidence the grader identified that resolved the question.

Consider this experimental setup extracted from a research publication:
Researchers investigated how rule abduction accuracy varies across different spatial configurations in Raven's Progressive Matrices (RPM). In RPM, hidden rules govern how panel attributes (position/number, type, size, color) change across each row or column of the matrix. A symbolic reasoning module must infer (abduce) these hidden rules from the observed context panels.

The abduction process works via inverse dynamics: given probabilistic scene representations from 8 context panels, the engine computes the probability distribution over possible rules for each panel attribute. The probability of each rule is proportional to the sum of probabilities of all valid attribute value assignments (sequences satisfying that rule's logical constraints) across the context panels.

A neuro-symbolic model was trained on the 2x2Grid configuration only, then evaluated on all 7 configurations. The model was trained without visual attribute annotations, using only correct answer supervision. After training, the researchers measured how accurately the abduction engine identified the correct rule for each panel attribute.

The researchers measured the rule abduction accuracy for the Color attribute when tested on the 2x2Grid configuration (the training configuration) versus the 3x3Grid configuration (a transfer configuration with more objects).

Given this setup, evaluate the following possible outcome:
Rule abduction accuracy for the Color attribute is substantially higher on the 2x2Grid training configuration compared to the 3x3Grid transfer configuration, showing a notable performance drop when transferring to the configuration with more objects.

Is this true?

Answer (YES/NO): YES